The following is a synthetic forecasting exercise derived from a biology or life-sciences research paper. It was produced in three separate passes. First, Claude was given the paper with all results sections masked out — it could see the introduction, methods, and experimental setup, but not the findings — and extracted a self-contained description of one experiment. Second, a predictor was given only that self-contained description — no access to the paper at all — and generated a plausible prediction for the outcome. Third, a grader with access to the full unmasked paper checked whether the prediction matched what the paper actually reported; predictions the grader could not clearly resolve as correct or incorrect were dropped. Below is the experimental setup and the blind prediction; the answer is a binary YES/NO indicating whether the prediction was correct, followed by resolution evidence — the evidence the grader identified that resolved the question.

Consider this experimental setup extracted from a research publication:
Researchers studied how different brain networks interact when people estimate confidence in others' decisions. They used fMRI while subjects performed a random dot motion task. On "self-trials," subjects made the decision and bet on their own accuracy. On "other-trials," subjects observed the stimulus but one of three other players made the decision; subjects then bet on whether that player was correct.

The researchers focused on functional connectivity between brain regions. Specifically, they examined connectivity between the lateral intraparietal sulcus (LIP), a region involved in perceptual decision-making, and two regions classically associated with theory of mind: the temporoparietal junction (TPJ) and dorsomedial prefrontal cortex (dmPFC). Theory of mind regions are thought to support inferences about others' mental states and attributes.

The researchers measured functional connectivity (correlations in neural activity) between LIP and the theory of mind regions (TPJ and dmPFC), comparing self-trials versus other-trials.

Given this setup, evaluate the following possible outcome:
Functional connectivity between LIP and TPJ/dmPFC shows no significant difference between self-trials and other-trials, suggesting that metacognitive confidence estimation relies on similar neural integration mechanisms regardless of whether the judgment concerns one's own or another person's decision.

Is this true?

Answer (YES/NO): NO